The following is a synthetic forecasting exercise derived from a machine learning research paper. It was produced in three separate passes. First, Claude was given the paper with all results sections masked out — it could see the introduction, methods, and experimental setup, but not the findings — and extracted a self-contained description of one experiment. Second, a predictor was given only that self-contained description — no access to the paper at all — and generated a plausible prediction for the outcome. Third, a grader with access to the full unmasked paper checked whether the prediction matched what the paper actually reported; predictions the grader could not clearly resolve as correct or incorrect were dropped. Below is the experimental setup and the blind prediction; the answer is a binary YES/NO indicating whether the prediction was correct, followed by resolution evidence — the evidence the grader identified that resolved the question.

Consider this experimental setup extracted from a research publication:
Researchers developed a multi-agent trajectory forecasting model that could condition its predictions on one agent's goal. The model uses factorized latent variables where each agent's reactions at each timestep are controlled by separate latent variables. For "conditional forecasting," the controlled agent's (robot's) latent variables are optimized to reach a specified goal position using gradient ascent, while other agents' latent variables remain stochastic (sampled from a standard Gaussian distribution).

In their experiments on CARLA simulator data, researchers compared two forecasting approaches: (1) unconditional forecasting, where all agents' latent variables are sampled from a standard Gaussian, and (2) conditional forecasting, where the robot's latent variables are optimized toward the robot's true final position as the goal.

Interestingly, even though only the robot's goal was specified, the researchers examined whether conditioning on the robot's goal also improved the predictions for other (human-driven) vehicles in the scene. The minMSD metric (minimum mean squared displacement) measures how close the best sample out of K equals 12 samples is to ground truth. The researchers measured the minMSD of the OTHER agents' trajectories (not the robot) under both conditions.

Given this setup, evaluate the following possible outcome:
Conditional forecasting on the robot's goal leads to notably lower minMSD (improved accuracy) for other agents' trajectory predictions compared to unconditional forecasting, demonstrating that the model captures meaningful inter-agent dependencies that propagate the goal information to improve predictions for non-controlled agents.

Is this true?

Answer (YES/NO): YES